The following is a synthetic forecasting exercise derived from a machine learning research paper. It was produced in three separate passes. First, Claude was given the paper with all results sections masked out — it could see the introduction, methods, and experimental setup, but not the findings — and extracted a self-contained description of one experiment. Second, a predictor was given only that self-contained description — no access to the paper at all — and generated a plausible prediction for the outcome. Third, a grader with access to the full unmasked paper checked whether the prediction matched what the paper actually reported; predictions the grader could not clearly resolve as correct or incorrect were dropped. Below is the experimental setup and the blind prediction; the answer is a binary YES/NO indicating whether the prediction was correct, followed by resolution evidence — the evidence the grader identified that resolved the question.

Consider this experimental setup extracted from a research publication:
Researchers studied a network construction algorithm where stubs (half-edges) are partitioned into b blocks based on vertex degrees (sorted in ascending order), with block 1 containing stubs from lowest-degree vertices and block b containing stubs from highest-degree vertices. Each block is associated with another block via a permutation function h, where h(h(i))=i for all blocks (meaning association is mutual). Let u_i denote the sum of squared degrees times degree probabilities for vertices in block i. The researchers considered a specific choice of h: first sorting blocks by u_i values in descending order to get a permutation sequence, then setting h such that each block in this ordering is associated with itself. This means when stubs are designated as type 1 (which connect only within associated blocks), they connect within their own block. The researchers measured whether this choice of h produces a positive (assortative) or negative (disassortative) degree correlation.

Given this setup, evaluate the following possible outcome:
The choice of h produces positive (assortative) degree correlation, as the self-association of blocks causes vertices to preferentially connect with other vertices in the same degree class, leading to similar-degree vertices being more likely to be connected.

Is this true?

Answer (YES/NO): YES